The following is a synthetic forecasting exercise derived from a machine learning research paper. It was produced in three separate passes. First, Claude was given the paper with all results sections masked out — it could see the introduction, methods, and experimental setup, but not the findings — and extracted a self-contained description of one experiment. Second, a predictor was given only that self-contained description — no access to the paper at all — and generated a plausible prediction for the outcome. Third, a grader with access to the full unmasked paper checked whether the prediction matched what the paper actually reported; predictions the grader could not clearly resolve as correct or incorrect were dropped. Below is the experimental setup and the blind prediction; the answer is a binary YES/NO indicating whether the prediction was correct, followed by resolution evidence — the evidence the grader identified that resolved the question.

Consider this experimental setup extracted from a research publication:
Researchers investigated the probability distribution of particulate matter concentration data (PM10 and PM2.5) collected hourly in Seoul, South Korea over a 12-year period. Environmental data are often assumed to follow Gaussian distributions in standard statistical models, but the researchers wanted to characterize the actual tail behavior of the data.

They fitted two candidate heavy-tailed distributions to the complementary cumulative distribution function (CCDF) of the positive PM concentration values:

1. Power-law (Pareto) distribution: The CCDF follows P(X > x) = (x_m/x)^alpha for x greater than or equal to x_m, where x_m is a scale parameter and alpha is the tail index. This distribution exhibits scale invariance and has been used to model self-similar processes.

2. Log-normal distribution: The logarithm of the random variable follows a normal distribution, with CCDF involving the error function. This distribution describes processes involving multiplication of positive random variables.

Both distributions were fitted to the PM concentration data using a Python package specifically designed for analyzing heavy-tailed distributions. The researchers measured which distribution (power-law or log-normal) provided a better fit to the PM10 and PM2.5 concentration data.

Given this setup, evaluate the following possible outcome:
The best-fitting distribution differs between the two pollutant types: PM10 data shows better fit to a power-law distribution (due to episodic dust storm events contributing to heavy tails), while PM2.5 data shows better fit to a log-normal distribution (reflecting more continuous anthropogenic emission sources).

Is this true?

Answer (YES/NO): NO